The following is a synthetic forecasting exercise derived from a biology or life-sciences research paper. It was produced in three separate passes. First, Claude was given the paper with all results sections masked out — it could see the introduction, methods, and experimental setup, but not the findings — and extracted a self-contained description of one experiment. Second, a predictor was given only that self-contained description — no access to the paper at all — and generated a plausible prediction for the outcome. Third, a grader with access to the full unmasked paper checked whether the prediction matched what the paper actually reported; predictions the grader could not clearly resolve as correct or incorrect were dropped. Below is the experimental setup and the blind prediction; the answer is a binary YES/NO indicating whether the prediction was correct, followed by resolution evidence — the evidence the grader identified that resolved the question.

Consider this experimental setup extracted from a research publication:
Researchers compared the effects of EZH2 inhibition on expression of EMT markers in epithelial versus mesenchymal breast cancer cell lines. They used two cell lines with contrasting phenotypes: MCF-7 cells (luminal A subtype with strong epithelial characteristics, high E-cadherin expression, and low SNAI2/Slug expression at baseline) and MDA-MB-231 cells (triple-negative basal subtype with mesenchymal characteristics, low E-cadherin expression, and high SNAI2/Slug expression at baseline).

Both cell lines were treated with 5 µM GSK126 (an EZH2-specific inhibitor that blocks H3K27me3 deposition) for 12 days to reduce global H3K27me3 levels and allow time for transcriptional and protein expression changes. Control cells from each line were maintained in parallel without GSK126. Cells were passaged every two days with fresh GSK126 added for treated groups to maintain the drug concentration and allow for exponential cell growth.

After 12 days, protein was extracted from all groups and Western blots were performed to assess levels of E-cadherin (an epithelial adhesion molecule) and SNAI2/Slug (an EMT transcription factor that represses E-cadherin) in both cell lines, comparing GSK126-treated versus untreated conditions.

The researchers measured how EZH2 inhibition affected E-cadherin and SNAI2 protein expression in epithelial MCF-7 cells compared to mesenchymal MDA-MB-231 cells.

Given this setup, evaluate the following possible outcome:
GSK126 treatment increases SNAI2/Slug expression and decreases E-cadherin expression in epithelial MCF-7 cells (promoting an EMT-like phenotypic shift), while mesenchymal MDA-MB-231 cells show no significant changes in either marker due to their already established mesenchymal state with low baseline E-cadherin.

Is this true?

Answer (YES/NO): NO